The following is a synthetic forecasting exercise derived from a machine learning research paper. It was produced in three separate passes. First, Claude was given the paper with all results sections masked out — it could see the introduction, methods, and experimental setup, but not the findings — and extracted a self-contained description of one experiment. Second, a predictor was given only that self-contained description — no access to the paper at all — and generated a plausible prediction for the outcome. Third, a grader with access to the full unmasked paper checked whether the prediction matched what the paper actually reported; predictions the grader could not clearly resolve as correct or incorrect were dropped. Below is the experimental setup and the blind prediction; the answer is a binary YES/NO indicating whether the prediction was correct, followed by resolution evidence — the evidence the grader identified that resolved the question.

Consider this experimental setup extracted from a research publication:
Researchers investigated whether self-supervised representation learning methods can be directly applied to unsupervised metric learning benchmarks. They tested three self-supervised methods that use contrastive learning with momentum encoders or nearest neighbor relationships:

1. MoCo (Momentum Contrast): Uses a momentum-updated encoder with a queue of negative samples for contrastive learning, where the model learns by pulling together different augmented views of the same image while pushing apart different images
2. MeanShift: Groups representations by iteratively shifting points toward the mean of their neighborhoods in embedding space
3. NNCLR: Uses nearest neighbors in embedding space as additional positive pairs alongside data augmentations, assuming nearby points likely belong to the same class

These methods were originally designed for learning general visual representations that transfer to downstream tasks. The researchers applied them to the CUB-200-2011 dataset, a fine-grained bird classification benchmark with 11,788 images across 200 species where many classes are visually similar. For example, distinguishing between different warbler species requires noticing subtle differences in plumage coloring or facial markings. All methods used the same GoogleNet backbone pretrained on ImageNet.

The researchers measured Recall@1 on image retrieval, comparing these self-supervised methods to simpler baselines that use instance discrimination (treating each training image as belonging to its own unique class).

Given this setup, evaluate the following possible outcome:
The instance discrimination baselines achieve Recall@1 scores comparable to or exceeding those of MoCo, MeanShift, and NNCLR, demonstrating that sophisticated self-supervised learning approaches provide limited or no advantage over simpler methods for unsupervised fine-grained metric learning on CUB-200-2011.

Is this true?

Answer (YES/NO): NO